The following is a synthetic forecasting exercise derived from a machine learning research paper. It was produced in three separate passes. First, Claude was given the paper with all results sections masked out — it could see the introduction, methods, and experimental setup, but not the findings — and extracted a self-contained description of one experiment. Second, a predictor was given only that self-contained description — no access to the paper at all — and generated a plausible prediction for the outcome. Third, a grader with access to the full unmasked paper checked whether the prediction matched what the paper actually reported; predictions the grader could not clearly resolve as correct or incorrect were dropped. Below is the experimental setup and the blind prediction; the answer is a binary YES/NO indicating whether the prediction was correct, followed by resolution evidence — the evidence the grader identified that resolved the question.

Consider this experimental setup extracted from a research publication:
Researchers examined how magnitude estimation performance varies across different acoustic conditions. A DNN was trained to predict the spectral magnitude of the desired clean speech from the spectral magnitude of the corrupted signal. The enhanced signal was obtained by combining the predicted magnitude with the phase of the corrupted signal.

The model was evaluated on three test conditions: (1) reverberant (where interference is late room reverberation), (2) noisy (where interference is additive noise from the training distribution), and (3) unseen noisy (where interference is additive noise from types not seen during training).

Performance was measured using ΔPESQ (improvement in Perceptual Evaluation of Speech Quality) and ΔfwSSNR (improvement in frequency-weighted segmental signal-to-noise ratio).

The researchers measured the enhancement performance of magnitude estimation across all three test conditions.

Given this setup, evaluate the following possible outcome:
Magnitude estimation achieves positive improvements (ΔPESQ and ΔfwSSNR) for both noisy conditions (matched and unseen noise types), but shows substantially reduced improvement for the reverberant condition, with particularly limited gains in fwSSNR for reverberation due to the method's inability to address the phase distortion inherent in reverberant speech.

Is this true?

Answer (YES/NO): NO